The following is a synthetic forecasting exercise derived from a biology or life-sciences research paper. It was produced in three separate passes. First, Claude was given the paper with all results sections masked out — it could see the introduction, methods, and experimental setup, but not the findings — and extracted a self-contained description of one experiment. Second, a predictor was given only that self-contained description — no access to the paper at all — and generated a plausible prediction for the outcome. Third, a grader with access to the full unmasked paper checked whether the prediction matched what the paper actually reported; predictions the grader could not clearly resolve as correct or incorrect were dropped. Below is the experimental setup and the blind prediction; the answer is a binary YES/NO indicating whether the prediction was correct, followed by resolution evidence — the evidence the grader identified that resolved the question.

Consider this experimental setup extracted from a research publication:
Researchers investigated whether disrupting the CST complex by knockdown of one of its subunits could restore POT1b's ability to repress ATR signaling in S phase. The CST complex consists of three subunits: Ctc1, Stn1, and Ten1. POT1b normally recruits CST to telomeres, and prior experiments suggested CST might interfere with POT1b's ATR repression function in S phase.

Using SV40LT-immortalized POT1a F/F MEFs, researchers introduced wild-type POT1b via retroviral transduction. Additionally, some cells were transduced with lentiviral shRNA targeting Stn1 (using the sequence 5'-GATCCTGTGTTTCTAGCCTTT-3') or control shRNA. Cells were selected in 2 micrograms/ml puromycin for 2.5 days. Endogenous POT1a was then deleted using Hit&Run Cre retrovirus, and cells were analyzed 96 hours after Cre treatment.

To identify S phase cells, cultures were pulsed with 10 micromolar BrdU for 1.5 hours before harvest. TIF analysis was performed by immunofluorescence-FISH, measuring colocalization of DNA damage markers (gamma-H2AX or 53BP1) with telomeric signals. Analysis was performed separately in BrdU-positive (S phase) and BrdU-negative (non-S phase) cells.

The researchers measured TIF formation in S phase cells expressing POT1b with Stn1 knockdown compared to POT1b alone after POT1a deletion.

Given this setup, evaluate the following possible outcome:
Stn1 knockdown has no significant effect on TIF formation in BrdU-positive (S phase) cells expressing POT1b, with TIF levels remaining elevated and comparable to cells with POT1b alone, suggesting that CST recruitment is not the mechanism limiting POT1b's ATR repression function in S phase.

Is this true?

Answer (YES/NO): NO